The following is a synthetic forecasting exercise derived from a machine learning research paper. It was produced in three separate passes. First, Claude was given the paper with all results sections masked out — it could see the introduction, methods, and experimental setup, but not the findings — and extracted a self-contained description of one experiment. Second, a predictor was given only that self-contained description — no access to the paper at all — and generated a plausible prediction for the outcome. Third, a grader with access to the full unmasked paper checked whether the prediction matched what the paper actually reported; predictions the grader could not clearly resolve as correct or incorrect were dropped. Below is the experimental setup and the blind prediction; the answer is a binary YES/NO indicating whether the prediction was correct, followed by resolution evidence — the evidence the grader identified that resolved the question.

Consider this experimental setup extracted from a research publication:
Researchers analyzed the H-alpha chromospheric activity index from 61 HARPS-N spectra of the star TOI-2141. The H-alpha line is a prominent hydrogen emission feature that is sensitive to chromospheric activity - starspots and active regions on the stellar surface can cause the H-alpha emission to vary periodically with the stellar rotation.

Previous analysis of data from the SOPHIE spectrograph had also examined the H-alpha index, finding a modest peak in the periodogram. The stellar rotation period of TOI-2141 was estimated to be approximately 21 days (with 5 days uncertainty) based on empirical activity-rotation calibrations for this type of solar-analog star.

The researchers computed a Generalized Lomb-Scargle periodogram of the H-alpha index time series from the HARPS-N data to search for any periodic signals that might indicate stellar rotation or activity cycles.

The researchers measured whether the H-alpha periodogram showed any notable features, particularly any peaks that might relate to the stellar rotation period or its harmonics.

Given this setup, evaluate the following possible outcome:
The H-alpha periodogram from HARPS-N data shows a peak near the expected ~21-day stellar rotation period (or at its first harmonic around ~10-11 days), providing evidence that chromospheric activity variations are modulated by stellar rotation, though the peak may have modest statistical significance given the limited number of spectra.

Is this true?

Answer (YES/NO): NO